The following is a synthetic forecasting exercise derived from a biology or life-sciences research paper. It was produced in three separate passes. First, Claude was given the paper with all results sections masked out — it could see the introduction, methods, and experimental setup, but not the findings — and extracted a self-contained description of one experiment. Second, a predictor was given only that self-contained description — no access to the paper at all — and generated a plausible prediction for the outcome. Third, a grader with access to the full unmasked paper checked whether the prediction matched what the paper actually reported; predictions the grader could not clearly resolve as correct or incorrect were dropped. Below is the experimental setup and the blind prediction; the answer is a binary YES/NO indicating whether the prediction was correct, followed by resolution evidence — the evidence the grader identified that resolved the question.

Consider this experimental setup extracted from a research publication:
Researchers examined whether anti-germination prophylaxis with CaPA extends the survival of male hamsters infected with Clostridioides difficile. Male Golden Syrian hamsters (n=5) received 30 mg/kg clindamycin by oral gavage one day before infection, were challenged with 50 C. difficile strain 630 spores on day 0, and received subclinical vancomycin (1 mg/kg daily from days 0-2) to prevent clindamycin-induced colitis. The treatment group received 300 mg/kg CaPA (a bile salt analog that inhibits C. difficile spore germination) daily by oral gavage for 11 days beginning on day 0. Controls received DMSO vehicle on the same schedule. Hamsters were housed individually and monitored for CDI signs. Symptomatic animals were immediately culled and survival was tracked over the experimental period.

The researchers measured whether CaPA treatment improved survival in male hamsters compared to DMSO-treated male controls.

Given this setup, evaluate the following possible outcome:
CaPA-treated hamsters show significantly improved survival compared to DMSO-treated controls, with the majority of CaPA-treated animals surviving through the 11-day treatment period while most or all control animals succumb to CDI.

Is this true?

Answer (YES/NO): NO